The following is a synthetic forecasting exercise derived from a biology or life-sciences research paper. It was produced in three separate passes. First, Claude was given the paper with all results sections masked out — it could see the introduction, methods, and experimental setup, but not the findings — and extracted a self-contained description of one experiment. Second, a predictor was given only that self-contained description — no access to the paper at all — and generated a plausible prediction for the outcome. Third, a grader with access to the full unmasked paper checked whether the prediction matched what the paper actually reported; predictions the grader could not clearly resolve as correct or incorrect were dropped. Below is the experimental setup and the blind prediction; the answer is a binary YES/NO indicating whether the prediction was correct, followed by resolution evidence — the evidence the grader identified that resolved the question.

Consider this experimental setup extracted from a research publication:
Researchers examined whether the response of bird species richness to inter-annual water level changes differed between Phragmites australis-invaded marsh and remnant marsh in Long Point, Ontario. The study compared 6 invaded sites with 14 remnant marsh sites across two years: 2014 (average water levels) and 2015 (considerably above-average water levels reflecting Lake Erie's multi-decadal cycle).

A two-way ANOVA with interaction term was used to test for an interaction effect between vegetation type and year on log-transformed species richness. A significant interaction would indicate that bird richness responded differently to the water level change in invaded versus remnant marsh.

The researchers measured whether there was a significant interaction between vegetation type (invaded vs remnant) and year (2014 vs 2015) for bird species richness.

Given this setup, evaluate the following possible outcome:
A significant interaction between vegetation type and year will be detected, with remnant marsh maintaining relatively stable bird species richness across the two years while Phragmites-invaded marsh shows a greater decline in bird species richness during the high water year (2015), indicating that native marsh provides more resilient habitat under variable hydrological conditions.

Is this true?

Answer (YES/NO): NO